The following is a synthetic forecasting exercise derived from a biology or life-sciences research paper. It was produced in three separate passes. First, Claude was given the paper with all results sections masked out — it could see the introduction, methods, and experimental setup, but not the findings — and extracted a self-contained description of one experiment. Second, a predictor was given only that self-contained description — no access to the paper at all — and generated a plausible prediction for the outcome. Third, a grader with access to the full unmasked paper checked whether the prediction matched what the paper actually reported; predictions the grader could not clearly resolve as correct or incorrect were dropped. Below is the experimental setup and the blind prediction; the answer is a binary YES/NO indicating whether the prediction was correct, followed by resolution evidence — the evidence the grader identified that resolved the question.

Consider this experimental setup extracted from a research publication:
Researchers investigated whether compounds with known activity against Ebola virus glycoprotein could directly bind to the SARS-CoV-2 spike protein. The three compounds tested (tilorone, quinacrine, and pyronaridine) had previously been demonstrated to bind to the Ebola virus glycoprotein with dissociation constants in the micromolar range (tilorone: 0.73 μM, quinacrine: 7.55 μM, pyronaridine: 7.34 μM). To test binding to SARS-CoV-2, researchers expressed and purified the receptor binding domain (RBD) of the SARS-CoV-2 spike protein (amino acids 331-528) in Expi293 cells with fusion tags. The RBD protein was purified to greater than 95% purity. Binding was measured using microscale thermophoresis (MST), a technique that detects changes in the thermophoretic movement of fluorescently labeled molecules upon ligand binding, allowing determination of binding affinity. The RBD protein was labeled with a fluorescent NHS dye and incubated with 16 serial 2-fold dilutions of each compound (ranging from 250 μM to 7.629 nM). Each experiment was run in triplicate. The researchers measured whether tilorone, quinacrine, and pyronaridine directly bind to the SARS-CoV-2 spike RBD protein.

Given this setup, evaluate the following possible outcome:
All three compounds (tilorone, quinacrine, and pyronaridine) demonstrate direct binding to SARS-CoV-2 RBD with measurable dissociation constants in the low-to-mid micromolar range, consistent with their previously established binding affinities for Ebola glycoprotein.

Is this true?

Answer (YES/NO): NO